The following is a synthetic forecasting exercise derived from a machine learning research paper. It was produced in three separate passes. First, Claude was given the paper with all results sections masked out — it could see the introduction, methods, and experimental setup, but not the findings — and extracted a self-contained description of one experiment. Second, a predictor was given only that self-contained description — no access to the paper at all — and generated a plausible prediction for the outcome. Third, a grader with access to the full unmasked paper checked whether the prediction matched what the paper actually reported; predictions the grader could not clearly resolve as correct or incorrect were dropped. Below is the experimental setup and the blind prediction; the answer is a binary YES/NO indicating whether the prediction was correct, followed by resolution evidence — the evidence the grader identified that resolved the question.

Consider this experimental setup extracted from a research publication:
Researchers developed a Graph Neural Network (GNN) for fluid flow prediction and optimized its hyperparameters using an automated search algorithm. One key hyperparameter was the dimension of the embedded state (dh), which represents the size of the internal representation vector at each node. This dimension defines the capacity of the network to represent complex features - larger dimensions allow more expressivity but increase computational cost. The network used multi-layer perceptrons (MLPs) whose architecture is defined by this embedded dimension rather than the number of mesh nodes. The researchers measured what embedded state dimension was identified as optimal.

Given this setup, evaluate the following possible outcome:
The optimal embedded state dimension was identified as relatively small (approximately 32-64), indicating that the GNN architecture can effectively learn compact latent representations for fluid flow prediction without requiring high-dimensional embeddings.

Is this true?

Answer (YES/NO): YES